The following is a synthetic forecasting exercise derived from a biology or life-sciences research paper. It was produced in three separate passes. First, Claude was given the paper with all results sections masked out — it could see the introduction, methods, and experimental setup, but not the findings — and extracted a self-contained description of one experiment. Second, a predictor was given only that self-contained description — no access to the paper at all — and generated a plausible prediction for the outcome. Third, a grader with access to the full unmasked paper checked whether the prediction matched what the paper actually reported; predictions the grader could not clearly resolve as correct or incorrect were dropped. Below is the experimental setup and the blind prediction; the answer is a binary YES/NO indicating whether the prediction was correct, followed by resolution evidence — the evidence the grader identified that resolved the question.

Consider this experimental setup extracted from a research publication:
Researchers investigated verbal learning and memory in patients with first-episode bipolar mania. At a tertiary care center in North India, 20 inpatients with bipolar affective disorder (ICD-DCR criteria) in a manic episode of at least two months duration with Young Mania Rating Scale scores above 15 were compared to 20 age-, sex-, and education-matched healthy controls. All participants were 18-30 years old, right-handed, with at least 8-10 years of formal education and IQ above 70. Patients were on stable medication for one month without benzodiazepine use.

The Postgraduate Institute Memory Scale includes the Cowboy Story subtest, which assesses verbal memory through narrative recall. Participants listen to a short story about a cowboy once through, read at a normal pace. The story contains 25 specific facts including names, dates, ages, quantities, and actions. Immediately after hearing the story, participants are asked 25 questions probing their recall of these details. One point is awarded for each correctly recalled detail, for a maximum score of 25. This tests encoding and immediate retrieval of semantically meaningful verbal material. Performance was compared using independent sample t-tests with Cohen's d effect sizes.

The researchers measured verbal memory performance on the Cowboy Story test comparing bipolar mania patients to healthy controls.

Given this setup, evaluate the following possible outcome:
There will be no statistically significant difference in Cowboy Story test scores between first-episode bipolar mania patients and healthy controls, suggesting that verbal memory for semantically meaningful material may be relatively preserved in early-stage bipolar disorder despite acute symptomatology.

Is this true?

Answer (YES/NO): NO